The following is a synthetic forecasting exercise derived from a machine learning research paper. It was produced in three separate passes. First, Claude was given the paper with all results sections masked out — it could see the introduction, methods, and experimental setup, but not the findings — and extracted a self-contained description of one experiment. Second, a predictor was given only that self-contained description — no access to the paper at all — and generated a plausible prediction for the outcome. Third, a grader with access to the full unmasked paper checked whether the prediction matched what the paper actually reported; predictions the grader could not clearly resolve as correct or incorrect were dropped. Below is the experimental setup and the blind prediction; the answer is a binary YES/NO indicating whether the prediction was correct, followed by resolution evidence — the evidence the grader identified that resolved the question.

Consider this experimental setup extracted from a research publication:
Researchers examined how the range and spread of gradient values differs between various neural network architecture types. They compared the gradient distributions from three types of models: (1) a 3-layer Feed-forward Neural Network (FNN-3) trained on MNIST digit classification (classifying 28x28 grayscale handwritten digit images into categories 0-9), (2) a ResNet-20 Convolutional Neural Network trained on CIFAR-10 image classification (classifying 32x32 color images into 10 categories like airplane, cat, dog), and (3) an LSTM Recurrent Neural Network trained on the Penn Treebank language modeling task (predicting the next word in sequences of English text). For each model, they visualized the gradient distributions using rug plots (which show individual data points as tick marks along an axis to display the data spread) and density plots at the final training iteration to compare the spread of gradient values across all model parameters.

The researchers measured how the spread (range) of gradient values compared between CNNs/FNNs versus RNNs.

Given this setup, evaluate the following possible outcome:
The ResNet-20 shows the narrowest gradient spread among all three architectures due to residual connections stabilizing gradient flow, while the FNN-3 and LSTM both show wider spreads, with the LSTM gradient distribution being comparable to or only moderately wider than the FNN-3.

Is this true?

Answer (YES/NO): NO